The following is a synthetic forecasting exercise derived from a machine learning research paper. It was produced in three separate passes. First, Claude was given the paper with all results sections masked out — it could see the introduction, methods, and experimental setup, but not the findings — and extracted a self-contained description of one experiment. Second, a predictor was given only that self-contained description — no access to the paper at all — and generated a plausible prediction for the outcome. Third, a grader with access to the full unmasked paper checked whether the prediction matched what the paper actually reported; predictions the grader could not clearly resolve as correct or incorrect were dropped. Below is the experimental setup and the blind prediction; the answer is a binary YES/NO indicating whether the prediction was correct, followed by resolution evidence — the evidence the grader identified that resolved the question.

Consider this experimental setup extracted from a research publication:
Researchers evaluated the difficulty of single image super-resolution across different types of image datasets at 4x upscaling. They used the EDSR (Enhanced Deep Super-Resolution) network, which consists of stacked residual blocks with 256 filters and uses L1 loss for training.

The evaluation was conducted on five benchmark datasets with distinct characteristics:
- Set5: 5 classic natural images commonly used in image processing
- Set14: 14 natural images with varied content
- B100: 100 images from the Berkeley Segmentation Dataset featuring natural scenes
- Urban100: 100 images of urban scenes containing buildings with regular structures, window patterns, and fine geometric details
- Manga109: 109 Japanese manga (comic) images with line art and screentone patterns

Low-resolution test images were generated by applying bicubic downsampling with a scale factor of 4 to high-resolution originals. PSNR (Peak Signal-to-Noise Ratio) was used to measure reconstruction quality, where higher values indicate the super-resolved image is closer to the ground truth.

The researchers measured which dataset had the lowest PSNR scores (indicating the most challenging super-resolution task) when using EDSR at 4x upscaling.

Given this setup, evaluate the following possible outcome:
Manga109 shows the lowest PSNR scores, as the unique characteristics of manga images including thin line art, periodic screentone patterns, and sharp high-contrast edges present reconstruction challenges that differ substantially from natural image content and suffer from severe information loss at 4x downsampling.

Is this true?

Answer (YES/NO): NO